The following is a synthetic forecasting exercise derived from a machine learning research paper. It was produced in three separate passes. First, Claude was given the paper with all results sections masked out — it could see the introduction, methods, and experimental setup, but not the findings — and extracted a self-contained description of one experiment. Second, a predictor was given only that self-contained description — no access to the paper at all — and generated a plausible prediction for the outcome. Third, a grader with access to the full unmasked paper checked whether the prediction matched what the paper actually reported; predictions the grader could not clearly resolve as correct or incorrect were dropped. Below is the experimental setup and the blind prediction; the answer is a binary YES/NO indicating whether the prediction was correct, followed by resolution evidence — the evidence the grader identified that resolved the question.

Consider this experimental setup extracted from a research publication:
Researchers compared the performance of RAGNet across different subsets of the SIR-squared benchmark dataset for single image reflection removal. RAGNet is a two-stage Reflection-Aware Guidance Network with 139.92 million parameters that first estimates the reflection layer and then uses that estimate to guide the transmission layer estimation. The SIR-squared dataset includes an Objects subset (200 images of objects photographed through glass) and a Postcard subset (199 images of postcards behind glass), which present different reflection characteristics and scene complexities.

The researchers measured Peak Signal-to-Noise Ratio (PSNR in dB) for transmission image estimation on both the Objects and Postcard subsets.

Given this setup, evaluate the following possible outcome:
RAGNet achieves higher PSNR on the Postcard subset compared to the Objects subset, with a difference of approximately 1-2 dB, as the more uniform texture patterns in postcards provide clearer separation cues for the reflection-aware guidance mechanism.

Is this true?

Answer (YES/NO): NO